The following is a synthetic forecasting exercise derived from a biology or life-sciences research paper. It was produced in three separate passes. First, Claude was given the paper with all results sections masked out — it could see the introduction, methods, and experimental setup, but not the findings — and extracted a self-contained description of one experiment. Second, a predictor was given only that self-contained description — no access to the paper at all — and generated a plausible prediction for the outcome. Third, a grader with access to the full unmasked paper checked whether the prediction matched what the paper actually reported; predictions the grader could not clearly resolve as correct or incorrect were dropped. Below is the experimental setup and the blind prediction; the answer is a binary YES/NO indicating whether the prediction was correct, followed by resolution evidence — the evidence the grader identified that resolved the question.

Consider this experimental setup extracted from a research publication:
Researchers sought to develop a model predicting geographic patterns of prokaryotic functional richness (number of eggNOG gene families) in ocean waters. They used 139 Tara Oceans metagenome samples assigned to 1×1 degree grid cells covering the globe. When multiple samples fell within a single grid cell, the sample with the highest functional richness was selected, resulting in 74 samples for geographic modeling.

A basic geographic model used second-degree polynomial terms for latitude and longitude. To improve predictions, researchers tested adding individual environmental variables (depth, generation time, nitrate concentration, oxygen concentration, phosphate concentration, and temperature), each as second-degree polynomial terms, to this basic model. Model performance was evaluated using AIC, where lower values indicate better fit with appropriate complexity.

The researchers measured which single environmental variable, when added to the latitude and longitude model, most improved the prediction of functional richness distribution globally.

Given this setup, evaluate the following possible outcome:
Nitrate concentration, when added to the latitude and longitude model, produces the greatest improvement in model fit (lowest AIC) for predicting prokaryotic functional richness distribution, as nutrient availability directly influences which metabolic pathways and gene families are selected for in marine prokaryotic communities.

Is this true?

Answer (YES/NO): YES